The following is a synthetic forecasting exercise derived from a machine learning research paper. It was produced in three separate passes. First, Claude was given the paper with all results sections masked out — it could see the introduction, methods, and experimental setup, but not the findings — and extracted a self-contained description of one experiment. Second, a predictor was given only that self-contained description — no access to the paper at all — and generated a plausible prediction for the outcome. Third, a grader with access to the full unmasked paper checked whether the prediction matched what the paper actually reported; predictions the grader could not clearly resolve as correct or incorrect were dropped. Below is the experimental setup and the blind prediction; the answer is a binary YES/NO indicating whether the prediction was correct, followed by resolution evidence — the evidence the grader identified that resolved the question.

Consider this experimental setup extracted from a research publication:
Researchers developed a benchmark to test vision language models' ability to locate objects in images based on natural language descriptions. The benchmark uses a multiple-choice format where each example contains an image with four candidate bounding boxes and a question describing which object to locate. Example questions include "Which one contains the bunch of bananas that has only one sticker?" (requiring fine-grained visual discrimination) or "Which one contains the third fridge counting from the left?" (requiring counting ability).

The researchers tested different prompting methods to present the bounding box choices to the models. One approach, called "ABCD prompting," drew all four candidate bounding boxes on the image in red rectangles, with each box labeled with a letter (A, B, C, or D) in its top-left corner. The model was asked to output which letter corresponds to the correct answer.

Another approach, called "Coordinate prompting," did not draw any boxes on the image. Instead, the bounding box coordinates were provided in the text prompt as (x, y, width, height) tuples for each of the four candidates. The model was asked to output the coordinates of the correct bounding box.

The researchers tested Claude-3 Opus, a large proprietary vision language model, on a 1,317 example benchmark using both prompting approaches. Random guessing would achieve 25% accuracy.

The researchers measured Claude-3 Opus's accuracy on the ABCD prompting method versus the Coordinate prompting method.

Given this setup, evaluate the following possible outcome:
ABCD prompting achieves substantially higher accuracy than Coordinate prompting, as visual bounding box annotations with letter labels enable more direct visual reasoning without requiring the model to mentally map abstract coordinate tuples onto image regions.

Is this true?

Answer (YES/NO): NO